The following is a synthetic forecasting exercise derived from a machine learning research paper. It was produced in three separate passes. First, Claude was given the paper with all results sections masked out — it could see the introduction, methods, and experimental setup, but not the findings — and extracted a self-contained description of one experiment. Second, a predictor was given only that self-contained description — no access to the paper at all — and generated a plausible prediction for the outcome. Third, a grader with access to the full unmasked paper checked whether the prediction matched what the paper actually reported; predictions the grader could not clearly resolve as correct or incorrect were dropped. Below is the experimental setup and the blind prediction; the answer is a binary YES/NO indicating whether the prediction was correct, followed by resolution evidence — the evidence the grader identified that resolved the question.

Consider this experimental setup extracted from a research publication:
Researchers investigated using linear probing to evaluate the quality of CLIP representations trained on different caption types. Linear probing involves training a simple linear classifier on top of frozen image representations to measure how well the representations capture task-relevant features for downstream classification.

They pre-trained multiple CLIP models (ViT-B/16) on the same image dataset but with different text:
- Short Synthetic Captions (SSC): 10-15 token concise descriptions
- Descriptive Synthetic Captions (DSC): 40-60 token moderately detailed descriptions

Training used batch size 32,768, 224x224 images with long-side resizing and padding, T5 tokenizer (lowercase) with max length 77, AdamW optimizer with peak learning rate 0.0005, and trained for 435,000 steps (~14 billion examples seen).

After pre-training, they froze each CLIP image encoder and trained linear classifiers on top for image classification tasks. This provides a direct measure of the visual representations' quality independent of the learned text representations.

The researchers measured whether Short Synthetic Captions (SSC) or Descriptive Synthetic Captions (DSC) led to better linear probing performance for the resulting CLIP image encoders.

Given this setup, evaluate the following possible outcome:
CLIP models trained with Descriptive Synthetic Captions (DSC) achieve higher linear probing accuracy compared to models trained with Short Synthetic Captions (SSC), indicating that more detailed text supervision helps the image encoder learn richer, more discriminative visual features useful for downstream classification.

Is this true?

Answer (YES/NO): NO